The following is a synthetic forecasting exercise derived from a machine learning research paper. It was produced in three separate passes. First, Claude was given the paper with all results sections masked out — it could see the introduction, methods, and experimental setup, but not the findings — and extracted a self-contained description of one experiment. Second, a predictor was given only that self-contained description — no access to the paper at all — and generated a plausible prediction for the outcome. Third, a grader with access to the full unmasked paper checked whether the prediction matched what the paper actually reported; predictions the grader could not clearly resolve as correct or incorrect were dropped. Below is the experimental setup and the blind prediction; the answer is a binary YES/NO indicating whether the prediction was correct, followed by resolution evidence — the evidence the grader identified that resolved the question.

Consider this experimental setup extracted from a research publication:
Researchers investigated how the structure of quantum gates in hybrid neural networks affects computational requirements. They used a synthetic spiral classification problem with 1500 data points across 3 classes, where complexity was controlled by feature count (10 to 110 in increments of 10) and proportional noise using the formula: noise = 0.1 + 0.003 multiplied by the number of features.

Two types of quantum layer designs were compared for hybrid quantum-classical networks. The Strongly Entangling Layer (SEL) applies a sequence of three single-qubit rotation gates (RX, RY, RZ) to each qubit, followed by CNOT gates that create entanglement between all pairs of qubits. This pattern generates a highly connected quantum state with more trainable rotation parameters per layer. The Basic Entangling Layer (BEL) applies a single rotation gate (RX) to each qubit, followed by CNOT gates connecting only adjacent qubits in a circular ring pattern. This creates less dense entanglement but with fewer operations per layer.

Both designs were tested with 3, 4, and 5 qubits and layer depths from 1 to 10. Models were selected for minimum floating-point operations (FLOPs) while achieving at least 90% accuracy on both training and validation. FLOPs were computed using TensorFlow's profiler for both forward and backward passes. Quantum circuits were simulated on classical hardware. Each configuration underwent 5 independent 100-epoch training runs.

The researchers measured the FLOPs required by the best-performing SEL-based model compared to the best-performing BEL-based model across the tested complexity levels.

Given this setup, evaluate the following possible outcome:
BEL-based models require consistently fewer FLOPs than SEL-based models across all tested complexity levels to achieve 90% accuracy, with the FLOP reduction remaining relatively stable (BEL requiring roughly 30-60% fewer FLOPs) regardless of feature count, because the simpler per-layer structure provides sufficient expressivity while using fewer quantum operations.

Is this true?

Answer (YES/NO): NO